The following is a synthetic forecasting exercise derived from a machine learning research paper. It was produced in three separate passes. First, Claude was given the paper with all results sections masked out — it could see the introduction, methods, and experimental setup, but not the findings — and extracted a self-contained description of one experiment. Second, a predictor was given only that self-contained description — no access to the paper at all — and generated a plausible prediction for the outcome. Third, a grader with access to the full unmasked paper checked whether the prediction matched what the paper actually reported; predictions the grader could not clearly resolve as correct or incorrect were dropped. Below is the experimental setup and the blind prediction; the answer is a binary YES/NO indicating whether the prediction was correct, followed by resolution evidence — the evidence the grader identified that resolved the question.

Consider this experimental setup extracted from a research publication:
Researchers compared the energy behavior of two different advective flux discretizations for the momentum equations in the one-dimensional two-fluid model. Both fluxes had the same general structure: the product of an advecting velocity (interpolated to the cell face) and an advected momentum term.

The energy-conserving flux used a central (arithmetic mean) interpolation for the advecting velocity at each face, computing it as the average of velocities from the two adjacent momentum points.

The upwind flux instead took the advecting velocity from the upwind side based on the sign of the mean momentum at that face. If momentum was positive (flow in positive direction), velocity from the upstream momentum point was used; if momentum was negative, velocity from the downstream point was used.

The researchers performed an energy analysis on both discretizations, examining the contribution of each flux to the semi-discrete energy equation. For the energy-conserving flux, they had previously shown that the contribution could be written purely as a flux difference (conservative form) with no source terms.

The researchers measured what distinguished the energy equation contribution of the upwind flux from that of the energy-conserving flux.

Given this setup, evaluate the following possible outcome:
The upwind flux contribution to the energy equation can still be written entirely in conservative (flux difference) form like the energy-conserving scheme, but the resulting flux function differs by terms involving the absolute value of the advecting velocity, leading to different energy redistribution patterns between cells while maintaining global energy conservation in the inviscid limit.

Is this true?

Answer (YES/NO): NO